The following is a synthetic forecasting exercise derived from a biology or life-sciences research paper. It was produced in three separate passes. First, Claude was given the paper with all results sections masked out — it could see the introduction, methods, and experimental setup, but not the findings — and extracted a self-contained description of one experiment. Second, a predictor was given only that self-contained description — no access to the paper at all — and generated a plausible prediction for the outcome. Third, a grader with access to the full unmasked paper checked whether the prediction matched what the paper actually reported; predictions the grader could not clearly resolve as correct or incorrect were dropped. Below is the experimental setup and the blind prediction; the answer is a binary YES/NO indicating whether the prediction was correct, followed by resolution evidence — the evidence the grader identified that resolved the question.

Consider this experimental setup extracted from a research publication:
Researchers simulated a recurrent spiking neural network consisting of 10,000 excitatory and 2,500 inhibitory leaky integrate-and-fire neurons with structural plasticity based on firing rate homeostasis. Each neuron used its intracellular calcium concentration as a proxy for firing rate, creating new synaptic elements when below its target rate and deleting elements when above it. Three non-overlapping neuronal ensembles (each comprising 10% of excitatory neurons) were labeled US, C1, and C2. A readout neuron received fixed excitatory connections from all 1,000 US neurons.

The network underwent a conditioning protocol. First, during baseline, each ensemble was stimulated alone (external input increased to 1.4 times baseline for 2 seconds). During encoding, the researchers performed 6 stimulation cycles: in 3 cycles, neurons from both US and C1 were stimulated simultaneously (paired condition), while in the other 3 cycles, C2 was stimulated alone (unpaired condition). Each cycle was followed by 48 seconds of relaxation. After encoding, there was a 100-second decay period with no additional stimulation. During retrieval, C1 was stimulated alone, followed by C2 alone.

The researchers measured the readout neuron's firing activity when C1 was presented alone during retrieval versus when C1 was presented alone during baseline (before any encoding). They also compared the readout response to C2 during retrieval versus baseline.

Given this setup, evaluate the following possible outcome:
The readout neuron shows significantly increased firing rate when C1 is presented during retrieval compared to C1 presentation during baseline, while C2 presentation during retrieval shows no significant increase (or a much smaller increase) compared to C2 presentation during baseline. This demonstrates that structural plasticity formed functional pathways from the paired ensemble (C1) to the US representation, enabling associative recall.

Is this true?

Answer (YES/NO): YES